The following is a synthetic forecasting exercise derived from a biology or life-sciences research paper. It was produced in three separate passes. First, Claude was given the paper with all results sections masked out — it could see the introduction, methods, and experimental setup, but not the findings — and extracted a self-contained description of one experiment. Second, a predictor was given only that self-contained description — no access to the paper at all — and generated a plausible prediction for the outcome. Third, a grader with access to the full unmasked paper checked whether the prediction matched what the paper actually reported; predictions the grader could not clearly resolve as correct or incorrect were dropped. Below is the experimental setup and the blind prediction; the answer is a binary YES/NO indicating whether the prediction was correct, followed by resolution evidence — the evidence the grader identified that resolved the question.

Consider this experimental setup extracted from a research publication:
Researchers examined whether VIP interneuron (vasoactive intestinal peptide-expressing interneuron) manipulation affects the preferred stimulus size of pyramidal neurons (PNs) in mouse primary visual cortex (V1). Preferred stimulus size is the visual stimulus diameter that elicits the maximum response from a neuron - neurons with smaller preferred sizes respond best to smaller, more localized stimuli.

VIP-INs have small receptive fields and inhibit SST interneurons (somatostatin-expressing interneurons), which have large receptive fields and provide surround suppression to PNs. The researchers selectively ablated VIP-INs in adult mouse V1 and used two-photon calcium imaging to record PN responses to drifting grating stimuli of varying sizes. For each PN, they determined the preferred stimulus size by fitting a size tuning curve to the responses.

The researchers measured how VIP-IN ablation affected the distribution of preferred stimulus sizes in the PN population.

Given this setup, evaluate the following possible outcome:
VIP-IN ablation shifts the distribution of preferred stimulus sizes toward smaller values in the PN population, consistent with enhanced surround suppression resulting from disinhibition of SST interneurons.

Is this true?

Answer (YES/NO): NO